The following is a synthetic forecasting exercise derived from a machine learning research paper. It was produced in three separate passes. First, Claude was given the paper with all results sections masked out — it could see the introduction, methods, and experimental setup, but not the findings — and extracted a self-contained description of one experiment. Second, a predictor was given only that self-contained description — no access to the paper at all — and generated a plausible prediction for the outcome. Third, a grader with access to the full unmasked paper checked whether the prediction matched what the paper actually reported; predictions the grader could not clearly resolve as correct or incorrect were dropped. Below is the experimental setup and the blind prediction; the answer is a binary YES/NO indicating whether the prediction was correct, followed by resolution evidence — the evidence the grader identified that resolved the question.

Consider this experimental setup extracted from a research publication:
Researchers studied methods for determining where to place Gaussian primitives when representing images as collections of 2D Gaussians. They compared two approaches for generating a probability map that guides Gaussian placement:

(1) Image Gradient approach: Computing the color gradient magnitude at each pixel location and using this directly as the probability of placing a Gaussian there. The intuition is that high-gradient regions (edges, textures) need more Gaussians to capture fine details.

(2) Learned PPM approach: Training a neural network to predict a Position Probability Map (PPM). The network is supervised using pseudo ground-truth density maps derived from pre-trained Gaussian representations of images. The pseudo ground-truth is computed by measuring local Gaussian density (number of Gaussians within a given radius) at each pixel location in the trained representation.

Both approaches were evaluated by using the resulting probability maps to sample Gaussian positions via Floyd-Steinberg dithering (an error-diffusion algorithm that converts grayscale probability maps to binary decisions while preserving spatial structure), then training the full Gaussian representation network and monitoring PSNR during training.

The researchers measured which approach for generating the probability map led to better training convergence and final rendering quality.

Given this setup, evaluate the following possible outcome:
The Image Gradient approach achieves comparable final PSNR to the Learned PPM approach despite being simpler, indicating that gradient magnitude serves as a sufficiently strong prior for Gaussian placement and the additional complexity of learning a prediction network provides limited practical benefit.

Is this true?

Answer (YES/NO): NO